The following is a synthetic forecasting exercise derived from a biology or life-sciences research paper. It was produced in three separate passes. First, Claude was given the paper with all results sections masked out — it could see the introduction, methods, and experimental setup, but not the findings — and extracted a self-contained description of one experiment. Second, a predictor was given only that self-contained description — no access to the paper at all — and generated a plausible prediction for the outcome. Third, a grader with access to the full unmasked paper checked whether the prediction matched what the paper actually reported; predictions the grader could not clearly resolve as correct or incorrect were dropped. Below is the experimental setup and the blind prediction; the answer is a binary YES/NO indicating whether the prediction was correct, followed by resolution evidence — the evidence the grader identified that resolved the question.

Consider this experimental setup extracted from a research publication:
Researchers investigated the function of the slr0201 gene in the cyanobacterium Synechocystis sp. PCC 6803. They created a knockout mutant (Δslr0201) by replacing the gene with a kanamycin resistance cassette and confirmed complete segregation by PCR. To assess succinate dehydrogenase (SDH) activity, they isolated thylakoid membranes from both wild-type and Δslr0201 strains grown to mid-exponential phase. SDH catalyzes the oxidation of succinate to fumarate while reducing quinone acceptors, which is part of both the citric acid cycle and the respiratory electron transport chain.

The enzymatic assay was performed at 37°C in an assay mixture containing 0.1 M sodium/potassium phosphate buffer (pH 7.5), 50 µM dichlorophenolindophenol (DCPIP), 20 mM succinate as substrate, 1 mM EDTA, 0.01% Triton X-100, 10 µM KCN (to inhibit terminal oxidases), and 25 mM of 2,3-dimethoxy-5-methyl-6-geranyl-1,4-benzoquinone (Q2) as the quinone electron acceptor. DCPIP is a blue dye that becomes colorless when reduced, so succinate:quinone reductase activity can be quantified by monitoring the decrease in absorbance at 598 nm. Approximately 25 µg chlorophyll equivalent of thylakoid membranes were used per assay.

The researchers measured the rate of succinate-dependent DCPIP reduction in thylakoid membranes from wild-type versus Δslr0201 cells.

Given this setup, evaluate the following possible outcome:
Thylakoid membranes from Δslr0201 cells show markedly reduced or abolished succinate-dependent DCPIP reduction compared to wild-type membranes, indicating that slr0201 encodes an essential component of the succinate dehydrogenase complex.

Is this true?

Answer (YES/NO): YES